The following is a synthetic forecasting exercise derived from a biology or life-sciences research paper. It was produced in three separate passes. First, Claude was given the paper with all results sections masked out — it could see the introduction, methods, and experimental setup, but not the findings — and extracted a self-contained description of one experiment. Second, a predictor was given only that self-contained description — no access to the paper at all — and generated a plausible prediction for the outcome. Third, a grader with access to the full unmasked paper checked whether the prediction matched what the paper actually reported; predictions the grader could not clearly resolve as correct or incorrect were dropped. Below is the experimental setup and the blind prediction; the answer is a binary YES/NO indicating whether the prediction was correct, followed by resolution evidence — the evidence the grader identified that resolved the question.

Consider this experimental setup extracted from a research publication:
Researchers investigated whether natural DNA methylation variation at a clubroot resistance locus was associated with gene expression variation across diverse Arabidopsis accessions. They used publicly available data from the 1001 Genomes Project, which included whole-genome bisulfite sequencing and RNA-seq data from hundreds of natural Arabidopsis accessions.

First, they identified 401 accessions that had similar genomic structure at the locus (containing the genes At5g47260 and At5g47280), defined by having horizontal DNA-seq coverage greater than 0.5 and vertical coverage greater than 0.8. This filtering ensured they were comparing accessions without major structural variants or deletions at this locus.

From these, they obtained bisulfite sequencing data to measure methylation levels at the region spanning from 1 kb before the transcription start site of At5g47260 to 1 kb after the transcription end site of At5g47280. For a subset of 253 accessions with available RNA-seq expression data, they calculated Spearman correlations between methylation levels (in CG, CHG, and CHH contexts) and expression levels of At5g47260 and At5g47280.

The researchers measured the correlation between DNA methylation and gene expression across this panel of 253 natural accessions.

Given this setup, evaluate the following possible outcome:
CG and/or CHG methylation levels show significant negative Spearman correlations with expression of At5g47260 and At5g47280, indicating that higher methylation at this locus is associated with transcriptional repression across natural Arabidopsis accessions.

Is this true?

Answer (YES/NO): YES